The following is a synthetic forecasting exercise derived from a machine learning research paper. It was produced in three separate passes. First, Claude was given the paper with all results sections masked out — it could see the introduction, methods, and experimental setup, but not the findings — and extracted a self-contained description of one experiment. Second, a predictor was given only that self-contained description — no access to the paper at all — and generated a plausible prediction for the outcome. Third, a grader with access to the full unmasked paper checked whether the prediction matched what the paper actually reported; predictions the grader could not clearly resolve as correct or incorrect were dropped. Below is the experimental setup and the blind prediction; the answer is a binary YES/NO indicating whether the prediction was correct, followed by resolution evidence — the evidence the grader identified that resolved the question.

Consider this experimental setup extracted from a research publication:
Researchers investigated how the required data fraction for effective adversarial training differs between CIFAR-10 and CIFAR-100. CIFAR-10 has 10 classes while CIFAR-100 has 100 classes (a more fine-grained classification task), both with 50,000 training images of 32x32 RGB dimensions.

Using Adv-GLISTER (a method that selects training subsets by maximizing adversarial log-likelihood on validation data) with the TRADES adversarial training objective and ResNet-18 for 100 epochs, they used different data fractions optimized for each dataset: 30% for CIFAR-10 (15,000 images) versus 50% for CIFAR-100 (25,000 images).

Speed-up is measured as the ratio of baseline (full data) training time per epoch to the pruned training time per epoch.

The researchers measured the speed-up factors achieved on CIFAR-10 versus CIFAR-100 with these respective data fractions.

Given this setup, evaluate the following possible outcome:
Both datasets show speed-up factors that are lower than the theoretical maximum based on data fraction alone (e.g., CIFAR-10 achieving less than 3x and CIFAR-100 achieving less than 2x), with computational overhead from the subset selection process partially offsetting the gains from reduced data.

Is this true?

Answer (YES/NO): NO